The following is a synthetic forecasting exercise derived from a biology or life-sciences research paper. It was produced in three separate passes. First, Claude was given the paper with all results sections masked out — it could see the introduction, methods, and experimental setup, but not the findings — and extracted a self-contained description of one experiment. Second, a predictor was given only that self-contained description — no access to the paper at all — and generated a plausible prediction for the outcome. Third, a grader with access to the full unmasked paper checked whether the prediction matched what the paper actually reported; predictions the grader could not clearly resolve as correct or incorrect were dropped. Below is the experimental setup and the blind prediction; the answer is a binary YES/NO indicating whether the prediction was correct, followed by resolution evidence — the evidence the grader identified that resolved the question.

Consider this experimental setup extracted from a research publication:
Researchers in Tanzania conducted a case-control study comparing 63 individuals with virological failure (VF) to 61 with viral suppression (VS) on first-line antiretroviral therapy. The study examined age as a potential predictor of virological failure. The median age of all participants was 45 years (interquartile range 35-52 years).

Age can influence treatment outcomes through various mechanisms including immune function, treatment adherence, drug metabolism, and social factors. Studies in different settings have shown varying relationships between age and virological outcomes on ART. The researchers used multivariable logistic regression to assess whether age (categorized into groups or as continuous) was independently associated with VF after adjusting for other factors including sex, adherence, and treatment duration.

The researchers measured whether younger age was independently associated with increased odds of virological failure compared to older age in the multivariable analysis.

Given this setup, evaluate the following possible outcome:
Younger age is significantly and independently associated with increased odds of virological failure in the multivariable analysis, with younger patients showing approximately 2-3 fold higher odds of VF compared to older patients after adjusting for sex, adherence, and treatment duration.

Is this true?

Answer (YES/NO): NO